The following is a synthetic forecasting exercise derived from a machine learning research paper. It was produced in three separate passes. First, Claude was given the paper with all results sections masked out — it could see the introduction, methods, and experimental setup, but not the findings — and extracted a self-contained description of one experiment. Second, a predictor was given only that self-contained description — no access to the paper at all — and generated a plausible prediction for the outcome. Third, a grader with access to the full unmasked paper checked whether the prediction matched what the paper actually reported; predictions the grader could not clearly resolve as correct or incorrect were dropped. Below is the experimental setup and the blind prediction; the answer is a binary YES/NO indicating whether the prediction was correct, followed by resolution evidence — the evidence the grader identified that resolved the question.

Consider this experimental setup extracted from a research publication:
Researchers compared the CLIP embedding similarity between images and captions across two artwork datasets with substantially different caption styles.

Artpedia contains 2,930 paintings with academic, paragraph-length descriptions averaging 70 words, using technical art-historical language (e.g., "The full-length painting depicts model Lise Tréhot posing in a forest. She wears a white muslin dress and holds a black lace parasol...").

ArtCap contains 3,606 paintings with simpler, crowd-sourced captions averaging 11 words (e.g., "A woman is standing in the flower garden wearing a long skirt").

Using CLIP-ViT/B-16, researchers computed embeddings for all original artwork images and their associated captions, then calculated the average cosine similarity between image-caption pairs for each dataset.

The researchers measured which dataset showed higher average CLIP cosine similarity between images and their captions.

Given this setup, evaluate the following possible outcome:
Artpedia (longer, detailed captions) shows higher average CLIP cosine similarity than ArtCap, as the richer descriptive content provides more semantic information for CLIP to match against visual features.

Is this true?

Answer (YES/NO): YES